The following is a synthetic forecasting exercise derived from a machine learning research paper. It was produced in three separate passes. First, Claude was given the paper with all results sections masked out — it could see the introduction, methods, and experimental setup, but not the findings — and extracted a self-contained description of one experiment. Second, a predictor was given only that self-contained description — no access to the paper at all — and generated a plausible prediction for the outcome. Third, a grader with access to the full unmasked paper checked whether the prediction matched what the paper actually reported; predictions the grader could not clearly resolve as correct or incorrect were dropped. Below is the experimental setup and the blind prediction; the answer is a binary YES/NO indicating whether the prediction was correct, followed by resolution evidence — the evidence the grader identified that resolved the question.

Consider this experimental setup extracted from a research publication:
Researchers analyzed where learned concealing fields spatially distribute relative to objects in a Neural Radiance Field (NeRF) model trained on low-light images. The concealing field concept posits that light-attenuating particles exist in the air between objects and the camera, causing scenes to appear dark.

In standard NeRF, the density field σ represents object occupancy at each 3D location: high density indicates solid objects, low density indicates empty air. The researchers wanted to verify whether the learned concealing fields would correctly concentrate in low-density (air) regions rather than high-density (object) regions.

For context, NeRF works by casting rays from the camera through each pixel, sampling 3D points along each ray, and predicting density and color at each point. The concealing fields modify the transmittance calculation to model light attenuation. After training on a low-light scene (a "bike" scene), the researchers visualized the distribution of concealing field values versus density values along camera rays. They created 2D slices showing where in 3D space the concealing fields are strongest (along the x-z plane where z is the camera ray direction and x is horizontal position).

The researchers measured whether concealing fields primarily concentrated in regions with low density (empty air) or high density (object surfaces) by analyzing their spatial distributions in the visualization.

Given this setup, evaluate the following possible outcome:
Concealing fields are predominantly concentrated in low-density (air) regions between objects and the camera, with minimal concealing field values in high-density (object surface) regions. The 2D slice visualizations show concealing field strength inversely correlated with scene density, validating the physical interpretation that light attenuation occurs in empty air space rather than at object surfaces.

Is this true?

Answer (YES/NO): YES